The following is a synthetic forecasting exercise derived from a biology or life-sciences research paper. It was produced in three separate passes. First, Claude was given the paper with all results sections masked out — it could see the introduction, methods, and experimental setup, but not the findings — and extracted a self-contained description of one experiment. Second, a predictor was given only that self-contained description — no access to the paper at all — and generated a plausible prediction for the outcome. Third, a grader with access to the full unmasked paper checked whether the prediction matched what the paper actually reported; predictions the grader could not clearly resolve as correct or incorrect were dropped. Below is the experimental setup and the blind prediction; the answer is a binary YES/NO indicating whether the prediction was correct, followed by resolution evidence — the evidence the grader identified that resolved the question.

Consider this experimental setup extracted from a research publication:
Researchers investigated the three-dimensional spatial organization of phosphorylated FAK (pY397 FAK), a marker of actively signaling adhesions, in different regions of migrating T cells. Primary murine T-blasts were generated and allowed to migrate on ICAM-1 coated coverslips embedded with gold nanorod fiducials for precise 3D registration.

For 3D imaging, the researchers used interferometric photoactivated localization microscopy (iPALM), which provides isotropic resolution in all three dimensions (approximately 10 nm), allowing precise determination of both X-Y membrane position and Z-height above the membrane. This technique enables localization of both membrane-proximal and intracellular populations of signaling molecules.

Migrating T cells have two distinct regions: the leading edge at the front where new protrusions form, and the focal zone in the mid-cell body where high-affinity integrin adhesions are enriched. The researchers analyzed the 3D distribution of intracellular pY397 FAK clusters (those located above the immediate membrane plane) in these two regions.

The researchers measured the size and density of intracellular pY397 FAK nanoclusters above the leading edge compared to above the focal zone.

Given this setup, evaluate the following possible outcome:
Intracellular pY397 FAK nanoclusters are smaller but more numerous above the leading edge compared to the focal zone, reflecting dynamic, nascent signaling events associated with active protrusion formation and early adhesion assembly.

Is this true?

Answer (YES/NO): NO